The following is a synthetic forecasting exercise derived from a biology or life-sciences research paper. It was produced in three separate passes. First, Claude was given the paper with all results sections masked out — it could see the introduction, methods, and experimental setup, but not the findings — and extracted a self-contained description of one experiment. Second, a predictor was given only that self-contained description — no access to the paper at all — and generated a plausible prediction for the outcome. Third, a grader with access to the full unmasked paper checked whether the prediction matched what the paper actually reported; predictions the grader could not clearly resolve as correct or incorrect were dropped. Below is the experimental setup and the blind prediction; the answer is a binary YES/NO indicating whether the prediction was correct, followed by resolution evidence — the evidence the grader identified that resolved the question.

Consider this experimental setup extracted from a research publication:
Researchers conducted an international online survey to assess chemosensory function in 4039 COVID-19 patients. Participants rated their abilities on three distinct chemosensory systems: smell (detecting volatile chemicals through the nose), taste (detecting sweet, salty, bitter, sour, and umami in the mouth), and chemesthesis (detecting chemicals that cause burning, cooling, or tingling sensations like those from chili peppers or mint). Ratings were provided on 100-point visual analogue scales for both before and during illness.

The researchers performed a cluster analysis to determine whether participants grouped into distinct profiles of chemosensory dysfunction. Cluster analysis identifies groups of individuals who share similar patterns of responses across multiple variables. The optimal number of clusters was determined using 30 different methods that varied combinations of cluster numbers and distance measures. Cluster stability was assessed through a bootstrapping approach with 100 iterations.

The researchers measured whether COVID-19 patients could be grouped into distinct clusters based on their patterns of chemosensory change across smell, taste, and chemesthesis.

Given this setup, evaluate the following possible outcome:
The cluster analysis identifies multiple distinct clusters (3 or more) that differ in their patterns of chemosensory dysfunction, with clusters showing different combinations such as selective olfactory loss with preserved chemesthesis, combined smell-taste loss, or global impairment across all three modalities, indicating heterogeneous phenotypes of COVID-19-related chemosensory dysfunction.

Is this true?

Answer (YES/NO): YES